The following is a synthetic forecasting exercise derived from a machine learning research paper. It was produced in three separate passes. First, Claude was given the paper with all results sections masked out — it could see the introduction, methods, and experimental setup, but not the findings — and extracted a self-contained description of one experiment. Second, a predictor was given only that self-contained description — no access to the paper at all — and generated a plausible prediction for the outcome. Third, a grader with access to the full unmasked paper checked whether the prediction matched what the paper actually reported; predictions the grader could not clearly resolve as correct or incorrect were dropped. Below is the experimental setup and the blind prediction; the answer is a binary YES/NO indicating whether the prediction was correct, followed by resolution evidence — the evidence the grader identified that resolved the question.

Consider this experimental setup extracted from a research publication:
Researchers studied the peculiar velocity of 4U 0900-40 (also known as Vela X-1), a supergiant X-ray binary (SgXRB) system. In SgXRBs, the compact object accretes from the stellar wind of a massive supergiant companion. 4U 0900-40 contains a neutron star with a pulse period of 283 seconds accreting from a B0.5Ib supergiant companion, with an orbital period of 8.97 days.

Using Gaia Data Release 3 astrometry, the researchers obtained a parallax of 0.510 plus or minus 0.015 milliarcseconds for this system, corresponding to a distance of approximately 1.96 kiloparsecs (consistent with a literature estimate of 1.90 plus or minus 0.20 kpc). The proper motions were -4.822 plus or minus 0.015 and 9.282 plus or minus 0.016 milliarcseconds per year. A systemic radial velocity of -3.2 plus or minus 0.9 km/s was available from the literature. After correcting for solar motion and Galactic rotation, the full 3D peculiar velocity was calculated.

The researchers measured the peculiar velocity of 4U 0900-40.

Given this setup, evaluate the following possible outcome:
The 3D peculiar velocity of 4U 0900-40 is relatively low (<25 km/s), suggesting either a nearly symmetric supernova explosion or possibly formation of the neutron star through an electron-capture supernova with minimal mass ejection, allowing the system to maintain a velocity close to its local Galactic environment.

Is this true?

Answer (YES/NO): NO